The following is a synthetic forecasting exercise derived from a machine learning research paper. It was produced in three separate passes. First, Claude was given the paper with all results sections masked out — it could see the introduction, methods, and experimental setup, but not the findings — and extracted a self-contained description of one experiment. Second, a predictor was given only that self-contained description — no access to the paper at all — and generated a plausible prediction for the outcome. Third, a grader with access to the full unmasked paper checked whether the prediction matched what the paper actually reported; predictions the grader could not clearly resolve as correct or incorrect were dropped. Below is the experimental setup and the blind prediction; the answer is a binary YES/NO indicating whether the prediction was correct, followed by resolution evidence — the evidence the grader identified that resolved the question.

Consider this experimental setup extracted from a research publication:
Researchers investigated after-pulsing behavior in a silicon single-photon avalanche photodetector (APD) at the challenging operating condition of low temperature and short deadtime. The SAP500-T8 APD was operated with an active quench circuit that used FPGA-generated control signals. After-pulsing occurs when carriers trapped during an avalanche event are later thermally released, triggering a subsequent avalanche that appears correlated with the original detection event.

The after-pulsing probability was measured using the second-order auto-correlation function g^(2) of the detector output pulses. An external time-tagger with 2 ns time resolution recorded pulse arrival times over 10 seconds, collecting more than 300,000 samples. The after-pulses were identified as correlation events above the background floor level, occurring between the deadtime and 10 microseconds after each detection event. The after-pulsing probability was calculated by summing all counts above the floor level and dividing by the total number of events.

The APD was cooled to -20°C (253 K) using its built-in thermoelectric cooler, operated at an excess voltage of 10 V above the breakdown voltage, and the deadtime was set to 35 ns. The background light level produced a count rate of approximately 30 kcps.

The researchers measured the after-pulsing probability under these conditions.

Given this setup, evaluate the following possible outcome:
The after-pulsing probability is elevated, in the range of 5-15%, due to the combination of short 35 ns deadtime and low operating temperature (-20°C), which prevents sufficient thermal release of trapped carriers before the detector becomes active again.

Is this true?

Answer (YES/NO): NO